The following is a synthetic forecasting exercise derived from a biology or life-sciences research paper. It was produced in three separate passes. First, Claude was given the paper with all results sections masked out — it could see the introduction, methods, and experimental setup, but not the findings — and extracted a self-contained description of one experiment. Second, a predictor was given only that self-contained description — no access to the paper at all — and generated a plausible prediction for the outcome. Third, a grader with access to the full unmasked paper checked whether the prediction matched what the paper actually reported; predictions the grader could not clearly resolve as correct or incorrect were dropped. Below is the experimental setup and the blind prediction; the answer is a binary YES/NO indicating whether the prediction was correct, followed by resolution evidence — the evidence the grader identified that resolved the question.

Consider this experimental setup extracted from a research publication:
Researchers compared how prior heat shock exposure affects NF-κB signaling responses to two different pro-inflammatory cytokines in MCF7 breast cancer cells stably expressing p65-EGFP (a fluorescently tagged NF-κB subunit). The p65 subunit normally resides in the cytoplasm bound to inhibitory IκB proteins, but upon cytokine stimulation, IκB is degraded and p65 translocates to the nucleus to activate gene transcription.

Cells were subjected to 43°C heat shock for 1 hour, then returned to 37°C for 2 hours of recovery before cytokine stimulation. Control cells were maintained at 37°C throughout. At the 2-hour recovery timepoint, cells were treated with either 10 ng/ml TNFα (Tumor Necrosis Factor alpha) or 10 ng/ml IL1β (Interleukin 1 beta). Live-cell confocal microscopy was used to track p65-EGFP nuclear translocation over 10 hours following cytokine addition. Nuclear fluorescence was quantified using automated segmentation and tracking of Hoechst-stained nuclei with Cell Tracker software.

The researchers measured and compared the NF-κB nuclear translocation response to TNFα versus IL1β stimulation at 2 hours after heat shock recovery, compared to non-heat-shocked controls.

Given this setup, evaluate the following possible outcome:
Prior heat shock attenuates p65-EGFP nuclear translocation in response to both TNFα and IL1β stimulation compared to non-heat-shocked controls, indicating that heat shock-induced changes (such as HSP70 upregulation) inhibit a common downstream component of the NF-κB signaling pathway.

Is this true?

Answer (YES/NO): NO